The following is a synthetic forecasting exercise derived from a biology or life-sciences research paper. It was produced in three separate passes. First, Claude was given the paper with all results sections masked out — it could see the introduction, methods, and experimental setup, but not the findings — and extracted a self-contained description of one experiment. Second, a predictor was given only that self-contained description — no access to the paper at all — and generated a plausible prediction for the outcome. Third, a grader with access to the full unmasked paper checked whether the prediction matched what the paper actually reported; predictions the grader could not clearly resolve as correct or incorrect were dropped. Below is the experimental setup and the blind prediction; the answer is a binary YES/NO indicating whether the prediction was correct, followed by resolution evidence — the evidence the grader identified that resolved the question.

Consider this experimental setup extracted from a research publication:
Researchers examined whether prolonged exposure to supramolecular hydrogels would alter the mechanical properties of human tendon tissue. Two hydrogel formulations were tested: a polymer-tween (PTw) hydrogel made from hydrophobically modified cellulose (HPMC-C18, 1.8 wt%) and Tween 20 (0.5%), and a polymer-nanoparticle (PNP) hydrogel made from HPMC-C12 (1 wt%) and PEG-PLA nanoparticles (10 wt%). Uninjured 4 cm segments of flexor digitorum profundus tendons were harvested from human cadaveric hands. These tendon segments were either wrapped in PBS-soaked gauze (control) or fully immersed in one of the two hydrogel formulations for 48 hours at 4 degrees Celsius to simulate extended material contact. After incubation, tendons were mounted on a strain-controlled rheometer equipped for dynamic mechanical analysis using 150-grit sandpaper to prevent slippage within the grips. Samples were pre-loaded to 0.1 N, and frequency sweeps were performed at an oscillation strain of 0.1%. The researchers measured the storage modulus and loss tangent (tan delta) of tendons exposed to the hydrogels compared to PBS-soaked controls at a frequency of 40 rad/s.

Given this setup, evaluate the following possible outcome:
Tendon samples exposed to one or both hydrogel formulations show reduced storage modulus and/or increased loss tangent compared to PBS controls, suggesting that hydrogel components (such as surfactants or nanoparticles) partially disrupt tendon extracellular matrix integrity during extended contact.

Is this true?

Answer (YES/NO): NO